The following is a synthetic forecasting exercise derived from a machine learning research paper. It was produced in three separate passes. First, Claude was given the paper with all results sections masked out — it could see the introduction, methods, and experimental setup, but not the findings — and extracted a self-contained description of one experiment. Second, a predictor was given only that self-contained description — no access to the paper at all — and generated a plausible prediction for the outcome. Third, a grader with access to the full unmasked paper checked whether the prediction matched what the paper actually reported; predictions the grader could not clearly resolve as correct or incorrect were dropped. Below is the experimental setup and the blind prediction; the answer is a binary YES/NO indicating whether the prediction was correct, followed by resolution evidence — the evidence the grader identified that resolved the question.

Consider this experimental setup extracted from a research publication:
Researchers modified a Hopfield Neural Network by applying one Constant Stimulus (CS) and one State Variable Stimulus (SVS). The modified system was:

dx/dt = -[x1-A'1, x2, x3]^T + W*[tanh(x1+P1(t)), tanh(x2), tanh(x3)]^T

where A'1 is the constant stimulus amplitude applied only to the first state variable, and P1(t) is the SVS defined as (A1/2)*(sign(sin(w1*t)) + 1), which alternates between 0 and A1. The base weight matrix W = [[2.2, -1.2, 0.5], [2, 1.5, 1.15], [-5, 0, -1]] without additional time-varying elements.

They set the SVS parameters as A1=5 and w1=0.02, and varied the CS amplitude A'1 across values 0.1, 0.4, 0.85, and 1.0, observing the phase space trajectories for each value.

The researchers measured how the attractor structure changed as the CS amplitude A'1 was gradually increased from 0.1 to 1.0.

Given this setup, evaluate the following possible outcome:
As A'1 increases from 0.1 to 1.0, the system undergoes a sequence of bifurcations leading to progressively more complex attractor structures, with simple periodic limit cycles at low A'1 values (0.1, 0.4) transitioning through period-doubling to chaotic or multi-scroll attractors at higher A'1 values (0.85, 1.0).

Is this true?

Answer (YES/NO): NO